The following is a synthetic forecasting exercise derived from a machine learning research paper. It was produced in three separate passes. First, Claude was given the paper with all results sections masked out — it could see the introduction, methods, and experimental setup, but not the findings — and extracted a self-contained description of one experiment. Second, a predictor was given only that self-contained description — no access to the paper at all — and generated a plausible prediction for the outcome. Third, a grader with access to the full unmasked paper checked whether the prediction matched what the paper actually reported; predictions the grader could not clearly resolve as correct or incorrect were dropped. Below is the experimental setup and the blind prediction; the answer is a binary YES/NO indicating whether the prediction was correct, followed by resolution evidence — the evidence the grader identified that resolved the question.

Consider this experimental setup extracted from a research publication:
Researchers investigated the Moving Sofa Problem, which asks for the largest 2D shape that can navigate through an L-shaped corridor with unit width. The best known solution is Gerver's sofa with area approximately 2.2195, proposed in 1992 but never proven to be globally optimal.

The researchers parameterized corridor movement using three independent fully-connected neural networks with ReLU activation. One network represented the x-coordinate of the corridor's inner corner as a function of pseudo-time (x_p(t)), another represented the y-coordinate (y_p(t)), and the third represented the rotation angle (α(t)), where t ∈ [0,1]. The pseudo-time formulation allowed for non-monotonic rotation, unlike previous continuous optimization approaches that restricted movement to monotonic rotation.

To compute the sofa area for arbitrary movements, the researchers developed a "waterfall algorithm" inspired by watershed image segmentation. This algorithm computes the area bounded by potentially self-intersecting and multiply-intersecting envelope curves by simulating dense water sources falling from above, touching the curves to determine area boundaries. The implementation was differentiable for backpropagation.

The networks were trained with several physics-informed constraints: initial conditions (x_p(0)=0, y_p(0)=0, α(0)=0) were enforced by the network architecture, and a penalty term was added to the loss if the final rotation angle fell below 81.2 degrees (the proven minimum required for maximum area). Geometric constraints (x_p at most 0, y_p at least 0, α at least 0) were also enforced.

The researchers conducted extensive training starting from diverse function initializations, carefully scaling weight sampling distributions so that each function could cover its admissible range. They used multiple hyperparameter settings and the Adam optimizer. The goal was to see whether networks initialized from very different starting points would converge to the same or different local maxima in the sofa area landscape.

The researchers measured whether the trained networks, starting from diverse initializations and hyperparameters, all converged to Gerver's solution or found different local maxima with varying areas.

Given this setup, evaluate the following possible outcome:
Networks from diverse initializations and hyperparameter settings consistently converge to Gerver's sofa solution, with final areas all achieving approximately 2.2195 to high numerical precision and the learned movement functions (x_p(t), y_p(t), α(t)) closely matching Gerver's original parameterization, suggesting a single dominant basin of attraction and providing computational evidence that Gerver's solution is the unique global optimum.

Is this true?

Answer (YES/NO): NO